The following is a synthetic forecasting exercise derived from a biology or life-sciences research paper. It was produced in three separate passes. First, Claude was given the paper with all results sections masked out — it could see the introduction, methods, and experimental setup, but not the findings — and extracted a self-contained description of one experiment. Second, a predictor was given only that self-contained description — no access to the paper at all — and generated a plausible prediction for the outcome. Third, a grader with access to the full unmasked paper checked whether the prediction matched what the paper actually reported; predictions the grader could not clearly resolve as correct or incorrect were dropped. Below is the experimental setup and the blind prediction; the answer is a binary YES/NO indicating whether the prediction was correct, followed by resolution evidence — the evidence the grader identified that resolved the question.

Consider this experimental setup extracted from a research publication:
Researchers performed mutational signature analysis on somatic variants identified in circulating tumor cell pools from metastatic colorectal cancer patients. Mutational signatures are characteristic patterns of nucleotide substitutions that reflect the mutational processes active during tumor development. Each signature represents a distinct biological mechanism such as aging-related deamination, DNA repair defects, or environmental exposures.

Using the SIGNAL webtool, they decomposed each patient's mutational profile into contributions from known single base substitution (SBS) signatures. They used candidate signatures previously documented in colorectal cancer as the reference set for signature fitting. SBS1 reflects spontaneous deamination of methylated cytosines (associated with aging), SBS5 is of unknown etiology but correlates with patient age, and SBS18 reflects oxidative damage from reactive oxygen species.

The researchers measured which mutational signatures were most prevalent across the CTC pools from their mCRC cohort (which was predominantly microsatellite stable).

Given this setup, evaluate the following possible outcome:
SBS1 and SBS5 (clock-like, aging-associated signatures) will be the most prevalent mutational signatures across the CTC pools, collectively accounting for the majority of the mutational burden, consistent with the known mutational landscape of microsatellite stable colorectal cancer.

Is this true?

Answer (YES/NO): NO